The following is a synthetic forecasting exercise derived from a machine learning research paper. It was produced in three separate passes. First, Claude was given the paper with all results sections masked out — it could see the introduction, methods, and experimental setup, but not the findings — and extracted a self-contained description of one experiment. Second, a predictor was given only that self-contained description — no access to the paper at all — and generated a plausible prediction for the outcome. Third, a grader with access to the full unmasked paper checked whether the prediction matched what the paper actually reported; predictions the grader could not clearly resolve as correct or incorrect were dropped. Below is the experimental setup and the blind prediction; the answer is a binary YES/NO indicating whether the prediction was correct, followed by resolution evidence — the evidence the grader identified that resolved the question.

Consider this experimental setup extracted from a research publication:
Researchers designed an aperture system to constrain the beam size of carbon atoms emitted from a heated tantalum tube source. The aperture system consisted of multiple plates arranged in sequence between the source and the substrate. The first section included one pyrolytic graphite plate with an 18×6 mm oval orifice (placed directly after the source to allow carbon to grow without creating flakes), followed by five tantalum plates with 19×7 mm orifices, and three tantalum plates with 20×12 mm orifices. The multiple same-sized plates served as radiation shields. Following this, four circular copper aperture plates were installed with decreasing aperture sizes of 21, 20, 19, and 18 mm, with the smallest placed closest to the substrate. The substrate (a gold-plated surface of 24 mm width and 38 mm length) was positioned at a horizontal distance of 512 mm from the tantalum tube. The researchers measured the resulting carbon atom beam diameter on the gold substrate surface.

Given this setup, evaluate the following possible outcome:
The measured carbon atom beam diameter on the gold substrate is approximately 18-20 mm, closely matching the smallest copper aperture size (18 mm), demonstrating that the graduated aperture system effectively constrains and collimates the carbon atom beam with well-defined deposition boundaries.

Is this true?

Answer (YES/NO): NO